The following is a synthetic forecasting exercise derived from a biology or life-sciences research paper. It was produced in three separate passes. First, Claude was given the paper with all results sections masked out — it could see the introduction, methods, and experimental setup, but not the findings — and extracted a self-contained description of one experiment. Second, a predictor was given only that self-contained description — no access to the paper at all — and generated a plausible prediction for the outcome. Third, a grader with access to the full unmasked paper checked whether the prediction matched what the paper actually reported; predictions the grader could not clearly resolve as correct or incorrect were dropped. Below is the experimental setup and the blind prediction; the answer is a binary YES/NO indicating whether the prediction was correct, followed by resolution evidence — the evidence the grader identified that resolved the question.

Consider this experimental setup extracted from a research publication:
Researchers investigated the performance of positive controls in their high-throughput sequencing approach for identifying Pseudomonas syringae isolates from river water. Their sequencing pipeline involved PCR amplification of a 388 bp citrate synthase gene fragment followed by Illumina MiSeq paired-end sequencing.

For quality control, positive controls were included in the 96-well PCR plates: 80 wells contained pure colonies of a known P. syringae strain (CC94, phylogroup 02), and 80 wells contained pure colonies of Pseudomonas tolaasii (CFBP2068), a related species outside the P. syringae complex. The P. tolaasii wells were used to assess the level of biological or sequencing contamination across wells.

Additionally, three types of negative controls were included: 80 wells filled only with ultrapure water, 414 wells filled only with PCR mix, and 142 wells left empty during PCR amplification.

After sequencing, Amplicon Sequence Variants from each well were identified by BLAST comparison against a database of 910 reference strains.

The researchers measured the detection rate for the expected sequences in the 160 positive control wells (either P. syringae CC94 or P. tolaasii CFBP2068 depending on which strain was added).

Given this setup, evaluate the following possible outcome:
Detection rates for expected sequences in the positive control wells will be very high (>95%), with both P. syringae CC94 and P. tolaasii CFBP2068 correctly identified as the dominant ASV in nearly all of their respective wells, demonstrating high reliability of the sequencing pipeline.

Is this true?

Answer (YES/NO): YES